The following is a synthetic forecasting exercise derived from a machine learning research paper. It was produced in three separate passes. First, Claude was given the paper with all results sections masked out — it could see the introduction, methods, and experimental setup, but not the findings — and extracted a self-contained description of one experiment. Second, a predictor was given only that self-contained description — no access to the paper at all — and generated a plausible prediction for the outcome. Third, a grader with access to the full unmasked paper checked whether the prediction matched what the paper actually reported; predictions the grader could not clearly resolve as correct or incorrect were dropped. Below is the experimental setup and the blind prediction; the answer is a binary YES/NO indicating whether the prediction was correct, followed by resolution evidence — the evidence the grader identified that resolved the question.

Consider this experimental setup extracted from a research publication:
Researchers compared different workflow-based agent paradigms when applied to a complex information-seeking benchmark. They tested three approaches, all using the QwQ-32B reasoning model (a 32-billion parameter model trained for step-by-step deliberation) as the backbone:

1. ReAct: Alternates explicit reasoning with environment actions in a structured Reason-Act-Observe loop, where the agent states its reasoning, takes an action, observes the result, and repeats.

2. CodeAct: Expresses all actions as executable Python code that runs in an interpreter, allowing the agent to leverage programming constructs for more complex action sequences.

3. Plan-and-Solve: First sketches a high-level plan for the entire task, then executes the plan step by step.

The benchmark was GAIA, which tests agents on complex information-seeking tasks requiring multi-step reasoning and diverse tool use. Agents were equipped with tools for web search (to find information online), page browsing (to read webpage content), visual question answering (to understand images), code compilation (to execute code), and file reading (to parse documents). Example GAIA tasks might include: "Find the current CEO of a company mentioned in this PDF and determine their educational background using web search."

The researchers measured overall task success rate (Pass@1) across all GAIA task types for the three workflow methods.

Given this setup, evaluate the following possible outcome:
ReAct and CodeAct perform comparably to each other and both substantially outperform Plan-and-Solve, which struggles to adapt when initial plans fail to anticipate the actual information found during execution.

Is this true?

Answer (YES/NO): NO